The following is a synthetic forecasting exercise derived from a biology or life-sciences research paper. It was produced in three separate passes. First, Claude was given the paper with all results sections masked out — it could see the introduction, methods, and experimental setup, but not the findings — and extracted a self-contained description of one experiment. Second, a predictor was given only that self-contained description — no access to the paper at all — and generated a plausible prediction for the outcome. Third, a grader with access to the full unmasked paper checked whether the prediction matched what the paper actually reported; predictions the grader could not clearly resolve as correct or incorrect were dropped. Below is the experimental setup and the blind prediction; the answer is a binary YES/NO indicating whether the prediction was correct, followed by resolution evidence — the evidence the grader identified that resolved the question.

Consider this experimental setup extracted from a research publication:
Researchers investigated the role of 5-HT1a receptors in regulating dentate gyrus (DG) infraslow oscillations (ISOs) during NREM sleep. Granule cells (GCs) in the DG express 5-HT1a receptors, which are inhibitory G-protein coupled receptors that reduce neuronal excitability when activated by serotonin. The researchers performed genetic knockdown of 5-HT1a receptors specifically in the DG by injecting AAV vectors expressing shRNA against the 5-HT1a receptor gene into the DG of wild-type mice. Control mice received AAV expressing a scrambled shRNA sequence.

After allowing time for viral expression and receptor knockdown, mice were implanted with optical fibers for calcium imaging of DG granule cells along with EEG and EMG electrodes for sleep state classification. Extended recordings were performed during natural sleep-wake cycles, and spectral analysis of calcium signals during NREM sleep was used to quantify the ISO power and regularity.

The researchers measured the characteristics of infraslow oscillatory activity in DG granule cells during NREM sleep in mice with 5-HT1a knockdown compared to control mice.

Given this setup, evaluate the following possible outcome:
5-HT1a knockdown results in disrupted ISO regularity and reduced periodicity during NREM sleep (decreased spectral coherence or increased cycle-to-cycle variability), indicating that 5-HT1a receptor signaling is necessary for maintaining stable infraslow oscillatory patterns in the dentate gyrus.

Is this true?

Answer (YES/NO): NO